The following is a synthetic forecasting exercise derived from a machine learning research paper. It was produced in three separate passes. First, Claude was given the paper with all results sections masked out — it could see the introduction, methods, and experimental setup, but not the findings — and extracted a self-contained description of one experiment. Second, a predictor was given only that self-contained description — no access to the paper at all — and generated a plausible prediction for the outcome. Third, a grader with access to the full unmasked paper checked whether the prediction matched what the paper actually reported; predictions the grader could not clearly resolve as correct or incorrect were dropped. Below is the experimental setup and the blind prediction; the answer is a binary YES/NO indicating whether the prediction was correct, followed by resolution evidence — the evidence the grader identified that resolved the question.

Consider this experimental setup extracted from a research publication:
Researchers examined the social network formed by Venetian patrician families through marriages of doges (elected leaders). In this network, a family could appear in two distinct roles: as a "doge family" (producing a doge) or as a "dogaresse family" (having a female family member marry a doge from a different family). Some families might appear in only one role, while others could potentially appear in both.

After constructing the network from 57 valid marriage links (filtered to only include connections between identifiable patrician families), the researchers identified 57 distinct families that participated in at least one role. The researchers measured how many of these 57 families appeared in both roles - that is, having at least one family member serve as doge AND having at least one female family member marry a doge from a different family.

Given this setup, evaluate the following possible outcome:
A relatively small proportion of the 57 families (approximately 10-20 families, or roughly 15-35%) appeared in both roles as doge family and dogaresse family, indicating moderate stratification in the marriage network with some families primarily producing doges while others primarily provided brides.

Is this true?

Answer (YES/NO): YES